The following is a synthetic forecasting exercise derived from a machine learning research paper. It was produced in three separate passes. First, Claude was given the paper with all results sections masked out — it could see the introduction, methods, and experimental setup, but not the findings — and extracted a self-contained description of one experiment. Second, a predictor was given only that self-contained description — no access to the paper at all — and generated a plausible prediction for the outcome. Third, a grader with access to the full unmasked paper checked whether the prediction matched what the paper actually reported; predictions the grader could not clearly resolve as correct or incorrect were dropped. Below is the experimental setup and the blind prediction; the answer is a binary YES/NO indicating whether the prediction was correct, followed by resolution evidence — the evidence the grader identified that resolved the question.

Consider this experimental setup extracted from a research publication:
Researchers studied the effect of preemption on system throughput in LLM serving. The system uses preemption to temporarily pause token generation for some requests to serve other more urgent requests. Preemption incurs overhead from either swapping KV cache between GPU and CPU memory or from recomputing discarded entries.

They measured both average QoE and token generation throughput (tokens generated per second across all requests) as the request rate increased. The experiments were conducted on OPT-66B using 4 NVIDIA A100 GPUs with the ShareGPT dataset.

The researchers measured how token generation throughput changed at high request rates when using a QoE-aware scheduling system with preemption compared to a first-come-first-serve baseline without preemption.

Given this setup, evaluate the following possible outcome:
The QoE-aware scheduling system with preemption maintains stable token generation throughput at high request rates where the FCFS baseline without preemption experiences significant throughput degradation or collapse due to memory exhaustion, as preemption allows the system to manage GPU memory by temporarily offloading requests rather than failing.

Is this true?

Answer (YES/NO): NO